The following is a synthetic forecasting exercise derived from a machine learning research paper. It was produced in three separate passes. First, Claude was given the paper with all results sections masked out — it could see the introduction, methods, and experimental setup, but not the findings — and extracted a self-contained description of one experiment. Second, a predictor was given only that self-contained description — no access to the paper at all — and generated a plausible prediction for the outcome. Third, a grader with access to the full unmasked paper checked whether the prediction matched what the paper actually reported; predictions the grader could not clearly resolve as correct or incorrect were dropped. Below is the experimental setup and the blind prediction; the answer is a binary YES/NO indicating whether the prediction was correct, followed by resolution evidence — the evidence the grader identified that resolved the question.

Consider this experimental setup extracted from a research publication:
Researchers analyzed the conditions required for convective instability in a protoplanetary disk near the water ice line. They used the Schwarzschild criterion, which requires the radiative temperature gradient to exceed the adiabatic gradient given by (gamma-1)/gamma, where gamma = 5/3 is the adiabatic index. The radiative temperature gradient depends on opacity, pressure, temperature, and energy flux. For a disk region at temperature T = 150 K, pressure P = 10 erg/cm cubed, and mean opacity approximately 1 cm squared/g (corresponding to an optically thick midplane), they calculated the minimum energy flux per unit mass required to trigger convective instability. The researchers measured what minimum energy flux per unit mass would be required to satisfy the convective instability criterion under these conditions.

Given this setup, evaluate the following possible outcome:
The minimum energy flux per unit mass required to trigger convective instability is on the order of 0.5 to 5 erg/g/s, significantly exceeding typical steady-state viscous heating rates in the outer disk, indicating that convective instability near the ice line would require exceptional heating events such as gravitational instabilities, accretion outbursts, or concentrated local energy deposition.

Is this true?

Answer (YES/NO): NO